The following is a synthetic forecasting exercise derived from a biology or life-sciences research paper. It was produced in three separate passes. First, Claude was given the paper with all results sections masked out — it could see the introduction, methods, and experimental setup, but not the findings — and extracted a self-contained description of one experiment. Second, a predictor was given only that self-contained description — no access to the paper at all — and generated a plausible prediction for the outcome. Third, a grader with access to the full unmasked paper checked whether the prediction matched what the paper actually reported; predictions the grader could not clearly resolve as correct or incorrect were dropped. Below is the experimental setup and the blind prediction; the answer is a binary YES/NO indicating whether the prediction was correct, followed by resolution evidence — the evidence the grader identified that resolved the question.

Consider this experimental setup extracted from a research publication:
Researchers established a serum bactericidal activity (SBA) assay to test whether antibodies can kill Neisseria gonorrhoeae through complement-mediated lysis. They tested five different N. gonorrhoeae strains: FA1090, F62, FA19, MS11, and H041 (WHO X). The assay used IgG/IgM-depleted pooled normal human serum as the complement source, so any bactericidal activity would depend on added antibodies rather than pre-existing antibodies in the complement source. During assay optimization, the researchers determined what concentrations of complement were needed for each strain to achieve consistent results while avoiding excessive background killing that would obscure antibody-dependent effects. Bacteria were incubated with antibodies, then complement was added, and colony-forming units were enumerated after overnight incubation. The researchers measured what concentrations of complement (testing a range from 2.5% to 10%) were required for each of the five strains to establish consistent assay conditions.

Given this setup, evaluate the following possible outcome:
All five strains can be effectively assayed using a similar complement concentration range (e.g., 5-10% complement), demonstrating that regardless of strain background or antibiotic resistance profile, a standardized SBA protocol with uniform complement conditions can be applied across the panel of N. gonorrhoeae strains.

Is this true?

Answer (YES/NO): NO